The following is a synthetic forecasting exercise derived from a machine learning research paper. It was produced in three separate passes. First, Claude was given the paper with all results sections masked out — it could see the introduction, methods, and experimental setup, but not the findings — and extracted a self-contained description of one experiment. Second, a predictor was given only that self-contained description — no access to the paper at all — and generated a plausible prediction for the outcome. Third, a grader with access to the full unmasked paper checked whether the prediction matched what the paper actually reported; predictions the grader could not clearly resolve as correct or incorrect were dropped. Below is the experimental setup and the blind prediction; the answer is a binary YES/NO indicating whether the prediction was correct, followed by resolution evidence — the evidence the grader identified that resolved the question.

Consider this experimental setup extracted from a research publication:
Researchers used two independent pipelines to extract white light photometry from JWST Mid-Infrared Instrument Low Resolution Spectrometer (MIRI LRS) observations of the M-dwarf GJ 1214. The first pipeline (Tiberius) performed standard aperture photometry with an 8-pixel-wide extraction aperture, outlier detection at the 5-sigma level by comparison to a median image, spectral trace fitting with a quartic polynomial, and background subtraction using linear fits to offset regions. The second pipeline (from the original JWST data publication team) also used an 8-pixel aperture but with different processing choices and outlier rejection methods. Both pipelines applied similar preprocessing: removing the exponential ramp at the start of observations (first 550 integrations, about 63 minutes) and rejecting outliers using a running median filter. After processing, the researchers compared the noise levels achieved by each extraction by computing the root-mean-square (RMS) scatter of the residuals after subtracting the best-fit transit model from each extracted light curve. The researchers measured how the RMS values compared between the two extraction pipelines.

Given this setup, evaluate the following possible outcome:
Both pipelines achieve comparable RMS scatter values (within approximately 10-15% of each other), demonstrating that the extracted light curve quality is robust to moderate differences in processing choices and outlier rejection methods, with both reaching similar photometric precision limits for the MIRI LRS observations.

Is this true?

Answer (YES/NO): YES